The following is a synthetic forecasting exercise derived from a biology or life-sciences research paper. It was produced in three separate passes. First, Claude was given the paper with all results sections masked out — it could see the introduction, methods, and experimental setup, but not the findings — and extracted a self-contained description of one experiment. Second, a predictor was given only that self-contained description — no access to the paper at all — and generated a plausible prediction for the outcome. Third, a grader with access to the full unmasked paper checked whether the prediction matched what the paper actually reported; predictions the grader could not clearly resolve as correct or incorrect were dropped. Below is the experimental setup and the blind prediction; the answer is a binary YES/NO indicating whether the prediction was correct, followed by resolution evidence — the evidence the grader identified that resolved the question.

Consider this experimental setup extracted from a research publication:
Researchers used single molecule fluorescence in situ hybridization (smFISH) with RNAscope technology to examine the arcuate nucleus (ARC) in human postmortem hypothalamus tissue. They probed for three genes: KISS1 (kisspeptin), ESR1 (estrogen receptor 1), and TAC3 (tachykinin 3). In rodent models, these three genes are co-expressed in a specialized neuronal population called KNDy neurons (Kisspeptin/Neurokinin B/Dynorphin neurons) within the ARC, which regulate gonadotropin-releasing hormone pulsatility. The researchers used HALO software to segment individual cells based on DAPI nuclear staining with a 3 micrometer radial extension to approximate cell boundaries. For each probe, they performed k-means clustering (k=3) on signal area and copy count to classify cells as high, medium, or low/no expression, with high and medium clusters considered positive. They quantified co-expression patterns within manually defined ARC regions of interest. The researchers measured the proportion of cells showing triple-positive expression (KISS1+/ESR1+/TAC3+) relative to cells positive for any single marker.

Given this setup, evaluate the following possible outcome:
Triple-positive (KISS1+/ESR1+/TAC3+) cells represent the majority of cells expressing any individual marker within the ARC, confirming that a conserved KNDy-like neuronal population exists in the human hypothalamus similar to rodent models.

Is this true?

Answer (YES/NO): NO